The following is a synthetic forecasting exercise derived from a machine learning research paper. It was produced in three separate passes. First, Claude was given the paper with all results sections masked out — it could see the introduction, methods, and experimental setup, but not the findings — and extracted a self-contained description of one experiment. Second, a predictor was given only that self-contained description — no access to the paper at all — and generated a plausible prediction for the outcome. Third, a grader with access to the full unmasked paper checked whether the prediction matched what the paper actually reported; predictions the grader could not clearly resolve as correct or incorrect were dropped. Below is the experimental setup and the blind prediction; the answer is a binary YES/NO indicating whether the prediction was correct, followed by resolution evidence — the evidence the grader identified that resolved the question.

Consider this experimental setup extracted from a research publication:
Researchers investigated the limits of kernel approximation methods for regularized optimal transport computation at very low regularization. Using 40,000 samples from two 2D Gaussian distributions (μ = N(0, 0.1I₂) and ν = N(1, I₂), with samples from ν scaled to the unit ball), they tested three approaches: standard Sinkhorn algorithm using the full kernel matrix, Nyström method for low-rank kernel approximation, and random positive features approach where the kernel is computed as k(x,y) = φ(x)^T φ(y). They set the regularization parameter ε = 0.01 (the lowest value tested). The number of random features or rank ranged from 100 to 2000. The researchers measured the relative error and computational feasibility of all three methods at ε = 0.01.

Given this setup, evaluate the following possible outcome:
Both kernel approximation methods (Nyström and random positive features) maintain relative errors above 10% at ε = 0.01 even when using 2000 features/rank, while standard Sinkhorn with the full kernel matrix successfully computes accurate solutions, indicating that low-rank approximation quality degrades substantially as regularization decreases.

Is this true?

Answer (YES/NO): NO